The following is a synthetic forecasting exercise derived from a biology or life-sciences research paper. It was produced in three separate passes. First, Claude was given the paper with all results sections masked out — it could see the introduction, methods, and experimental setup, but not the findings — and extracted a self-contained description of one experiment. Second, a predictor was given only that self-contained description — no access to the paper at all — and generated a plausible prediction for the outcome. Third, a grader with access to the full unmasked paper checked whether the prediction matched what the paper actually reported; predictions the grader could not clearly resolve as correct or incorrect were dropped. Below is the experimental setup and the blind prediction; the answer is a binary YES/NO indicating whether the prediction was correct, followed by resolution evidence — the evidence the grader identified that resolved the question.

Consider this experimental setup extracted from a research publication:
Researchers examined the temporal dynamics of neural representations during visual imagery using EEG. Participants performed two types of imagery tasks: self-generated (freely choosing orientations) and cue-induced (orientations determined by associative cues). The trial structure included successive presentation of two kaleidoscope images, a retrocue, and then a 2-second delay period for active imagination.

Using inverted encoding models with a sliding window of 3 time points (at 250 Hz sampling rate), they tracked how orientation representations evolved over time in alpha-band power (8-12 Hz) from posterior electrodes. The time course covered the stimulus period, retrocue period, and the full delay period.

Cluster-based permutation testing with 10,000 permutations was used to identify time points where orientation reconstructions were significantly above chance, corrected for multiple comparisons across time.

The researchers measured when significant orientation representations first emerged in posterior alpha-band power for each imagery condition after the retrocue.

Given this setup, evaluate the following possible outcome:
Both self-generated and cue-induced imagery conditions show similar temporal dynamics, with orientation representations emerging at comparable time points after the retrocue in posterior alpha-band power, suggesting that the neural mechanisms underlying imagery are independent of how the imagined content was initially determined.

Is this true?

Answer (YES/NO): NO